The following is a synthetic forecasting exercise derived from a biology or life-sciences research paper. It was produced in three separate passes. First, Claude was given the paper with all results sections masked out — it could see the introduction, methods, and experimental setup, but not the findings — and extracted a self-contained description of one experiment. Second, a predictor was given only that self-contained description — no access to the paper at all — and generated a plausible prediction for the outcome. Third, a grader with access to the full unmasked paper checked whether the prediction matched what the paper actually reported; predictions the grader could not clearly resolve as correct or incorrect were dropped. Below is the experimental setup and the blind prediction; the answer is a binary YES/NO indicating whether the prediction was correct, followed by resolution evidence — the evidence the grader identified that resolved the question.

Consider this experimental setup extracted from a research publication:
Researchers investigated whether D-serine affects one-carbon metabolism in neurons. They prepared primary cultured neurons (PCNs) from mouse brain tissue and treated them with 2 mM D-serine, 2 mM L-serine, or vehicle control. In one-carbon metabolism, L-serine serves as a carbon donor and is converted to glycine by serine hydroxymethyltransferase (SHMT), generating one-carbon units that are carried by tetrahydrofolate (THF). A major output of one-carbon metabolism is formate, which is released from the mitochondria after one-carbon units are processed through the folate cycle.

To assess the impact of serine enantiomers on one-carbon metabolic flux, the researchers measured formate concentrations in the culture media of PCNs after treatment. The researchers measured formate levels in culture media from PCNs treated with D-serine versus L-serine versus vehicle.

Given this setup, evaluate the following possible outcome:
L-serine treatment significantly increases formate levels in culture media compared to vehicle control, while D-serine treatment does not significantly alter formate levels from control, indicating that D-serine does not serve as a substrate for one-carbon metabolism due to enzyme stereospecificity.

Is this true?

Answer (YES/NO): NO